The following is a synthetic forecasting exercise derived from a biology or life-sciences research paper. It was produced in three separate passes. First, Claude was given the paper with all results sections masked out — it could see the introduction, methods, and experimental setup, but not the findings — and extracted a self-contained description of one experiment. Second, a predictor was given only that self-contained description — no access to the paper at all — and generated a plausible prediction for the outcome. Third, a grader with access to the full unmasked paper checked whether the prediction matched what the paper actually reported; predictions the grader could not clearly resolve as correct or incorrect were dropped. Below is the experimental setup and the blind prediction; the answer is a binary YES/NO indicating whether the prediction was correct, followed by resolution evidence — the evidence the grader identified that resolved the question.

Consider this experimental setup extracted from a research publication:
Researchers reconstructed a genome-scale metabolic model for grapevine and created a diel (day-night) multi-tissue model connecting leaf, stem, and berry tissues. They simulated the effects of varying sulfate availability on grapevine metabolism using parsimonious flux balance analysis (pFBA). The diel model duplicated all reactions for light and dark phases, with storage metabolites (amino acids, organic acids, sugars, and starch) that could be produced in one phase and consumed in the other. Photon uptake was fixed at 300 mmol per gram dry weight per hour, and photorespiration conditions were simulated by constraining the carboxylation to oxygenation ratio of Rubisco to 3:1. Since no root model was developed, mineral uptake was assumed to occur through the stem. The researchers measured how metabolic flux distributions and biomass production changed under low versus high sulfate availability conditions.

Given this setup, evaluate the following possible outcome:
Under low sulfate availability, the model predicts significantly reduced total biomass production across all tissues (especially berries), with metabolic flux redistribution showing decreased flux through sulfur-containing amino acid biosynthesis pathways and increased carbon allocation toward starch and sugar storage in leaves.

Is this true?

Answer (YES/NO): NO